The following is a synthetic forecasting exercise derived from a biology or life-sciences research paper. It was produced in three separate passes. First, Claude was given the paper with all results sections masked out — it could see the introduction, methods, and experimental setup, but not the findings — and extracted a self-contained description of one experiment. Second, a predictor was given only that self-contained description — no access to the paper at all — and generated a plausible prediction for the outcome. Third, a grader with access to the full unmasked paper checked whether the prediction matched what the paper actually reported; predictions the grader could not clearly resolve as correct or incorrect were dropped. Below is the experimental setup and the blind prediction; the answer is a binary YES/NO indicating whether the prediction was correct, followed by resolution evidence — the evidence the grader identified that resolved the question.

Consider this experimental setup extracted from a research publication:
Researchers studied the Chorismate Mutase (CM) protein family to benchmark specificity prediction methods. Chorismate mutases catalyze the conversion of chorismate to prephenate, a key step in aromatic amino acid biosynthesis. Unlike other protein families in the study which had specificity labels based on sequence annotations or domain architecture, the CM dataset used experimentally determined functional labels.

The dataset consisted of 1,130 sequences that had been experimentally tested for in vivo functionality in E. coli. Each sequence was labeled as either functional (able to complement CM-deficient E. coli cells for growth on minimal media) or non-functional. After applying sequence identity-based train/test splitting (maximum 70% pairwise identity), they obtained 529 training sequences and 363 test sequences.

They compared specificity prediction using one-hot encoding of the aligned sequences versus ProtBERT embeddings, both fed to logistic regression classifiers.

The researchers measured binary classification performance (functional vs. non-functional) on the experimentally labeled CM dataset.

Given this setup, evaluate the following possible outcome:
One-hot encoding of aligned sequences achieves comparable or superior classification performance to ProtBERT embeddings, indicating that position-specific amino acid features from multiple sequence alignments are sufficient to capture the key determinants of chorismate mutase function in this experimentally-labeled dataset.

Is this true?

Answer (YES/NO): NO